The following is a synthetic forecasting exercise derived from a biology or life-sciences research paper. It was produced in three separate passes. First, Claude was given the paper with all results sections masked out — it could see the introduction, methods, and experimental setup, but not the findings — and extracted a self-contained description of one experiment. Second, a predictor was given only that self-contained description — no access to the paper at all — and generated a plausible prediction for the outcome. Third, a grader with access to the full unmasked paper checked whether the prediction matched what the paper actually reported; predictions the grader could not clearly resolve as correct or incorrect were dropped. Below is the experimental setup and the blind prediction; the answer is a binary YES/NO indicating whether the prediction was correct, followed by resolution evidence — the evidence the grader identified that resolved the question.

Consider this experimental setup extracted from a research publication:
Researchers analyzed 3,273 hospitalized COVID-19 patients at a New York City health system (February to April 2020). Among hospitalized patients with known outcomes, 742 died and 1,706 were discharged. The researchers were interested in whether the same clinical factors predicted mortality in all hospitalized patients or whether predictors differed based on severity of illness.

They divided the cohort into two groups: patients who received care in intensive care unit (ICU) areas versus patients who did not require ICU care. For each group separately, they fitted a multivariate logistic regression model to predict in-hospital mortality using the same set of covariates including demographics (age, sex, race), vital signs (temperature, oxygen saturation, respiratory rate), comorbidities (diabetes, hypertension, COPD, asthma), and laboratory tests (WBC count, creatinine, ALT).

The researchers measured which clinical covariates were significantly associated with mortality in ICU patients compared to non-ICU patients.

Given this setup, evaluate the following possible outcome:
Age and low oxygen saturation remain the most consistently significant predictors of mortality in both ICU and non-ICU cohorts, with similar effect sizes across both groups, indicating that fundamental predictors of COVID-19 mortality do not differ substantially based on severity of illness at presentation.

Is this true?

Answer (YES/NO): NO